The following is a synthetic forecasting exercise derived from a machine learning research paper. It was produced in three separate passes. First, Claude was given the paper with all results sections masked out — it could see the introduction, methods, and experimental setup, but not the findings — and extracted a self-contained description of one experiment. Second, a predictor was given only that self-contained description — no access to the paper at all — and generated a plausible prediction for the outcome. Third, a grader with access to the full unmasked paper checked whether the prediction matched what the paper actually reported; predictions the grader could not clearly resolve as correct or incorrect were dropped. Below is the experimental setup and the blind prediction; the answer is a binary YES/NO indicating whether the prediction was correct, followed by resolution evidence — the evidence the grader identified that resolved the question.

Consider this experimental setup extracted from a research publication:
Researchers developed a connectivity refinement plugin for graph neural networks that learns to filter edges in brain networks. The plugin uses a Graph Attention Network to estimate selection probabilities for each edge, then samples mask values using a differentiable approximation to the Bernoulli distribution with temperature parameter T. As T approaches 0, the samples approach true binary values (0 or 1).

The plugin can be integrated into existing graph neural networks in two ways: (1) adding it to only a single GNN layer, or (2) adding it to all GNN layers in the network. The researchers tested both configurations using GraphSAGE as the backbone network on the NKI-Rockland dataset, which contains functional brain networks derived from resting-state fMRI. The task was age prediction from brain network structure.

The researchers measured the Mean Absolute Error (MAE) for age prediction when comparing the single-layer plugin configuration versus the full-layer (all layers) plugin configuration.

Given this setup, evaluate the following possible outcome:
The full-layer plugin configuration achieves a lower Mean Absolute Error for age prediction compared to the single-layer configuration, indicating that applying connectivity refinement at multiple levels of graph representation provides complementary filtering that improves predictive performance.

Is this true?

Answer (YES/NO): NO